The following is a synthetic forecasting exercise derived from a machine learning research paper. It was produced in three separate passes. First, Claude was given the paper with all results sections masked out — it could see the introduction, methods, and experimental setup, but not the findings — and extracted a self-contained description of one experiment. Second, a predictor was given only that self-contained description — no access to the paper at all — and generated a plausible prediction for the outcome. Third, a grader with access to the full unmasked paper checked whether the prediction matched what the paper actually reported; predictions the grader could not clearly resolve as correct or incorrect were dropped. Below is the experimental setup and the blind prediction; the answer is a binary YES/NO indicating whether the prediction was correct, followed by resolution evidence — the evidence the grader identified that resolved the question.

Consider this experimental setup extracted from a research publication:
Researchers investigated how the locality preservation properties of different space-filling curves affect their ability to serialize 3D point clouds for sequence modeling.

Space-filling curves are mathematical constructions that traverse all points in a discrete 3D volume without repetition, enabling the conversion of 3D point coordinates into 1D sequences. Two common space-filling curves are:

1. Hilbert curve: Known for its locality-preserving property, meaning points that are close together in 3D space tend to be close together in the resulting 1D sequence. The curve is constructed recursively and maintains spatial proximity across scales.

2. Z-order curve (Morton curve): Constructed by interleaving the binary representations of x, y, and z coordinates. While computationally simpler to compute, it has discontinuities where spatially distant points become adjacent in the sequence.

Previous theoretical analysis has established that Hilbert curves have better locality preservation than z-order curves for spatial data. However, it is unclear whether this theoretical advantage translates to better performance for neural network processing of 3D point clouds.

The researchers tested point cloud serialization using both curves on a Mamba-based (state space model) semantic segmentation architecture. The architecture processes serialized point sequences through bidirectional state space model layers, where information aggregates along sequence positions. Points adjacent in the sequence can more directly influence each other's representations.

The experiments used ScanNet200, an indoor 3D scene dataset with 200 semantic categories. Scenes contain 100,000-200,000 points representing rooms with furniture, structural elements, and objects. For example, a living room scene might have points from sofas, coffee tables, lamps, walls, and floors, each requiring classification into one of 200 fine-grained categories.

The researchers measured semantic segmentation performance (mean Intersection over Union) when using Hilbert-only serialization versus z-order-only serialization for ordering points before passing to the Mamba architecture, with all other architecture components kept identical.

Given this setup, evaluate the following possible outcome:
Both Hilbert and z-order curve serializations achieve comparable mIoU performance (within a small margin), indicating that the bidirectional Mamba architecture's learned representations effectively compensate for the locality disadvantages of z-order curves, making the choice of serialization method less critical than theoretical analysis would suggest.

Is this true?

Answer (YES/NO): YES